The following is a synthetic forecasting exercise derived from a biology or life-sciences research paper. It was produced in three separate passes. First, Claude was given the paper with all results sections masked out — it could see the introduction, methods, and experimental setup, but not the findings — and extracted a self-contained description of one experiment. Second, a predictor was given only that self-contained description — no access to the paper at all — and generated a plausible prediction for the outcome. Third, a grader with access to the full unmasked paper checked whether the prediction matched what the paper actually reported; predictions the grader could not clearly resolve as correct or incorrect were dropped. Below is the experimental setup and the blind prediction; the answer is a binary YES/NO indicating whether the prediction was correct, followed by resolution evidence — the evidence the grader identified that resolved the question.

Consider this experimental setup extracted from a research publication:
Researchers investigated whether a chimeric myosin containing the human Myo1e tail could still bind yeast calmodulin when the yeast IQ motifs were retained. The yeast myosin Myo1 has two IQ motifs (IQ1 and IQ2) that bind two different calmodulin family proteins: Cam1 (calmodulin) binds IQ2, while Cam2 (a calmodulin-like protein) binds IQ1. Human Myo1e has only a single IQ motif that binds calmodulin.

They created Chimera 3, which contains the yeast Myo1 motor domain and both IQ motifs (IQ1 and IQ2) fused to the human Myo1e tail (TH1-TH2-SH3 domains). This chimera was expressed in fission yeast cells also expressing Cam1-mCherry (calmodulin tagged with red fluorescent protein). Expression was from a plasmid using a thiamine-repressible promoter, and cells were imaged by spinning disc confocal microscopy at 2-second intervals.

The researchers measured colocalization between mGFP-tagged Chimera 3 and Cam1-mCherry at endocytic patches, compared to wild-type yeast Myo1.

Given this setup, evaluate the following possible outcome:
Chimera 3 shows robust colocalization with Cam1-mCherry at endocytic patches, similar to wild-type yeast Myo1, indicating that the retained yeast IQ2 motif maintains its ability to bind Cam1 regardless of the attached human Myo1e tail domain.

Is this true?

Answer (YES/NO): NO